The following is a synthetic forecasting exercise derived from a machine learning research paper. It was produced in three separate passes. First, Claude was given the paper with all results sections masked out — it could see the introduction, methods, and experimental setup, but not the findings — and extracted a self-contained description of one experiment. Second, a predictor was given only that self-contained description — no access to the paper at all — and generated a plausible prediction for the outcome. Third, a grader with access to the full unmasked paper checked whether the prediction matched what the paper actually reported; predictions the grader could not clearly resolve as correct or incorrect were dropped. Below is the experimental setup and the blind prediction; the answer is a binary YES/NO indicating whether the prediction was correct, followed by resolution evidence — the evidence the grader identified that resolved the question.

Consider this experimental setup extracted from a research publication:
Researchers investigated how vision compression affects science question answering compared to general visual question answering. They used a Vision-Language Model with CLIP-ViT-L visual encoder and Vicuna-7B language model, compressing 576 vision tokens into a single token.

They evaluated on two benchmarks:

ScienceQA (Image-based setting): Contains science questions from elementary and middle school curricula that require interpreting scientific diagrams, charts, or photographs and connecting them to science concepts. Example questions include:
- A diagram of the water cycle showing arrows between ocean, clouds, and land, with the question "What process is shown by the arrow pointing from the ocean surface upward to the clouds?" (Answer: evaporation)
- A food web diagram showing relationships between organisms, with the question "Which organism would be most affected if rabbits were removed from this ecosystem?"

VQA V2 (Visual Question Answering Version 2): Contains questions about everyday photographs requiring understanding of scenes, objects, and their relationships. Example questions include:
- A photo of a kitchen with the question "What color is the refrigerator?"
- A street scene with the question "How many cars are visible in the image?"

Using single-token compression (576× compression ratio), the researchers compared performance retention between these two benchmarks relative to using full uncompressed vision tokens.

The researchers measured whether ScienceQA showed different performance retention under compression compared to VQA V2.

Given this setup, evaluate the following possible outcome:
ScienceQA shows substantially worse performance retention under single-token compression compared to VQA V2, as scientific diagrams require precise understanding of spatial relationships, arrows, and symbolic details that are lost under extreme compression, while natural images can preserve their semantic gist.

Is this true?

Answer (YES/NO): NO